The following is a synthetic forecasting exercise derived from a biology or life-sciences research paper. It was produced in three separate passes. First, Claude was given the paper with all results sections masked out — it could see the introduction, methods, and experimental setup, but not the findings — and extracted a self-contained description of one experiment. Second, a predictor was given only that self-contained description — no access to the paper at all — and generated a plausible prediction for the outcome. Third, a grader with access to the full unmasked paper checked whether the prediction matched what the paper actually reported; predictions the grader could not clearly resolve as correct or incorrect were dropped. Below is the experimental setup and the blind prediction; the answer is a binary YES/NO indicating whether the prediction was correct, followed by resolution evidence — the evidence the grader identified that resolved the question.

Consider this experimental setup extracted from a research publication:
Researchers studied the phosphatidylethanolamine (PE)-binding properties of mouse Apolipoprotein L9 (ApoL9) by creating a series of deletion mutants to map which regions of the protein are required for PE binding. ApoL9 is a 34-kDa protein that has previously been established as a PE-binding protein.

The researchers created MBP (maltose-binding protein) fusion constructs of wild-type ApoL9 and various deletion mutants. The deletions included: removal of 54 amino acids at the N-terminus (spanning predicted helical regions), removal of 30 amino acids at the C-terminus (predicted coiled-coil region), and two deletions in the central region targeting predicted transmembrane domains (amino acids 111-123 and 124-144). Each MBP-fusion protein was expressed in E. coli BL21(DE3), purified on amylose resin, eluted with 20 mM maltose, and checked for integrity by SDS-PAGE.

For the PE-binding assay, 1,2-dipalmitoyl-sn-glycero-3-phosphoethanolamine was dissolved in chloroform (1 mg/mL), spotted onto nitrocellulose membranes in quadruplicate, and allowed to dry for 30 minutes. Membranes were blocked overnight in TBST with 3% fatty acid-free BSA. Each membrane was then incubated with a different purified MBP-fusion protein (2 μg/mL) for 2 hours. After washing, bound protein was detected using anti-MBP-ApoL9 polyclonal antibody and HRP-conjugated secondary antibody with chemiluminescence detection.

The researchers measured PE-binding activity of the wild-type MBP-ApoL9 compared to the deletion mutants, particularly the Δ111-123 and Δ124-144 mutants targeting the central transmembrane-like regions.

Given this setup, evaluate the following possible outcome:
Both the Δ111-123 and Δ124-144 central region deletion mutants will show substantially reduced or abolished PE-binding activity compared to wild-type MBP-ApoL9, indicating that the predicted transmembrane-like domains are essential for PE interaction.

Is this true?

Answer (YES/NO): YES